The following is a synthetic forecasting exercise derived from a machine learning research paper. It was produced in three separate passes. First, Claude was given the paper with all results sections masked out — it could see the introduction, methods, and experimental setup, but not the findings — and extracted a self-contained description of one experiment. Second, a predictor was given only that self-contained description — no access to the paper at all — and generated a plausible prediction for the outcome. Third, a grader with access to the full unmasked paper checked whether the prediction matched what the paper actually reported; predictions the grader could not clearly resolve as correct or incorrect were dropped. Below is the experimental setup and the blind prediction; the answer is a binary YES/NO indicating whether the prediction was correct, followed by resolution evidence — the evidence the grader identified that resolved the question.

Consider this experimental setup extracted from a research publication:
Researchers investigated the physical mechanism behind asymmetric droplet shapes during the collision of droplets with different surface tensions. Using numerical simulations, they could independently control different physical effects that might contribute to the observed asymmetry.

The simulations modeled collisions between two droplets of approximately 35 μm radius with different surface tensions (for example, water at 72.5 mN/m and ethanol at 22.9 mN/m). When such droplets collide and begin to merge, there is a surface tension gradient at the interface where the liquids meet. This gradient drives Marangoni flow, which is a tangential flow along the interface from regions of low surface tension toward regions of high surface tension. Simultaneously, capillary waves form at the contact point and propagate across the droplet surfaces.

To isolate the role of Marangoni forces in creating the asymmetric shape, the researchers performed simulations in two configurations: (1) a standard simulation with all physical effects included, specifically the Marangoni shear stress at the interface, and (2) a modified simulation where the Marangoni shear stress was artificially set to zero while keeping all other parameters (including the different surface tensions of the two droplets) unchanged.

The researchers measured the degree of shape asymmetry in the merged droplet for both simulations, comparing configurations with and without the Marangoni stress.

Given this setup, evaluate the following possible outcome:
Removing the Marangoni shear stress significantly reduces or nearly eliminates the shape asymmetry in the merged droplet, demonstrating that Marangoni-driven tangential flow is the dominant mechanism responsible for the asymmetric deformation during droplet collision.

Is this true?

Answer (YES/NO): NO